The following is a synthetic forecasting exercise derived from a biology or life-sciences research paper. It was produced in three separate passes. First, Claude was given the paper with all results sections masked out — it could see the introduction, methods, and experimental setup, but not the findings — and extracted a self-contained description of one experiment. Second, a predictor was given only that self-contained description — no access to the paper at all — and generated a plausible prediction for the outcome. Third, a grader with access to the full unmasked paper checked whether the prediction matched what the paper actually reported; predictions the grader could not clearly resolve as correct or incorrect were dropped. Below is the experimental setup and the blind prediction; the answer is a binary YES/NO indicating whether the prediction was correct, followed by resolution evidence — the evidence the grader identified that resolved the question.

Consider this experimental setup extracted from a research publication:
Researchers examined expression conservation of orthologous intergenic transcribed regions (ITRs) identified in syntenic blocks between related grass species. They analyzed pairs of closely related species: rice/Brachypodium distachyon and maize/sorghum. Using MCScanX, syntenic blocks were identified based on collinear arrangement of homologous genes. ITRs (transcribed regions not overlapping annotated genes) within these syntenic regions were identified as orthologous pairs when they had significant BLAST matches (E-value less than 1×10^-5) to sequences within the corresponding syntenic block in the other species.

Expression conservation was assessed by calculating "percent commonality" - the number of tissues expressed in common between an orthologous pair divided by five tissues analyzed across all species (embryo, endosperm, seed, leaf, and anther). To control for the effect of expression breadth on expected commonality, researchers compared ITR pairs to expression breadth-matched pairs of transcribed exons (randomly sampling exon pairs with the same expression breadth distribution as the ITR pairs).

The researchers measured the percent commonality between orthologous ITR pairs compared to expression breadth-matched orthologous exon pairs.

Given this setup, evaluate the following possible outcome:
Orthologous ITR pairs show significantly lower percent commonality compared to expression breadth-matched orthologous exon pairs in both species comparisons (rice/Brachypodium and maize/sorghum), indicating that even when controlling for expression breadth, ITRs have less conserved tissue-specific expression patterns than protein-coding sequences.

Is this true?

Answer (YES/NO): NO